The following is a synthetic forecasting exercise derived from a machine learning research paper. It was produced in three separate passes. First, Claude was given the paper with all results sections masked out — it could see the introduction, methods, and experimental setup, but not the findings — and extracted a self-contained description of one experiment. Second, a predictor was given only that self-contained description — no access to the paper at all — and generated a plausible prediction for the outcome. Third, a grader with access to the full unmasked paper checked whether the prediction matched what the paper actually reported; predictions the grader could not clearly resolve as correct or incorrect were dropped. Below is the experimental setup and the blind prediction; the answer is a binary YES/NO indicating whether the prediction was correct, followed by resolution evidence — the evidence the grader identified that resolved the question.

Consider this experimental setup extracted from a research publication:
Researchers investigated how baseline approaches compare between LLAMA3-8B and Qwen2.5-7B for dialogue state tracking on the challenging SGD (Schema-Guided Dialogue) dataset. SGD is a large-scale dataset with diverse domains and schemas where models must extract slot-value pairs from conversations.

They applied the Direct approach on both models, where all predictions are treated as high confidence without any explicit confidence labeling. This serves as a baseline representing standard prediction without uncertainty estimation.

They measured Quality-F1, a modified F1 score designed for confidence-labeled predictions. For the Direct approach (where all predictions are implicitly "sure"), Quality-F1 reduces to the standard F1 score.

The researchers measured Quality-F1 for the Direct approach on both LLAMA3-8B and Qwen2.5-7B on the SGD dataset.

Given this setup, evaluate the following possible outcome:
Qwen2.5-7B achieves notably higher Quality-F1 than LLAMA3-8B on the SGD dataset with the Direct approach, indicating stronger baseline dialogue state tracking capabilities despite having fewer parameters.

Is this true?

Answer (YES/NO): YES